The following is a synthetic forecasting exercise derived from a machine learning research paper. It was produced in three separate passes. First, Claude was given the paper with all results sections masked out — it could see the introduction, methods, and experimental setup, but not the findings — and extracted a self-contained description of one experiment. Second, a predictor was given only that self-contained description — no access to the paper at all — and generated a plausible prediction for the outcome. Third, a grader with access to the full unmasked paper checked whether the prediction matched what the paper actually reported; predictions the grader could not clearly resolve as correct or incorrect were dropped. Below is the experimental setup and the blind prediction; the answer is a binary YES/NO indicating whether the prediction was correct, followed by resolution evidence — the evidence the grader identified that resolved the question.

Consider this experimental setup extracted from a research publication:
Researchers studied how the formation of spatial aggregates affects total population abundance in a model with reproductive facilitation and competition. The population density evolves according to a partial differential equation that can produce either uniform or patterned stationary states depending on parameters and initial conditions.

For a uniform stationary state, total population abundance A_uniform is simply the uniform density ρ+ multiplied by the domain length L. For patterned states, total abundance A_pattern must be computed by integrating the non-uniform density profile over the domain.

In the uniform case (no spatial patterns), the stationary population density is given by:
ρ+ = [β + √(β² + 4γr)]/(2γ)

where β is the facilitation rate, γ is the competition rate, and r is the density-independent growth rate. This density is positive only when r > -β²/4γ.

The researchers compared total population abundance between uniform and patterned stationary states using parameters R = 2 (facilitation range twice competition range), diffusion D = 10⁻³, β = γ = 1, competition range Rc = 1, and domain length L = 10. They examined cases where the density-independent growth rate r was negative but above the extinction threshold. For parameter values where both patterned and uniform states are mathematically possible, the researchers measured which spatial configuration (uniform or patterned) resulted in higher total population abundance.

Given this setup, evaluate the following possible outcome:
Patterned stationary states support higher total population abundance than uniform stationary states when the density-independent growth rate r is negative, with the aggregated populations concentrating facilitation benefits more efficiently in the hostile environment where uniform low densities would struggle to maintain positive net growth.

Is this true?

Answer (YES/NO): YES